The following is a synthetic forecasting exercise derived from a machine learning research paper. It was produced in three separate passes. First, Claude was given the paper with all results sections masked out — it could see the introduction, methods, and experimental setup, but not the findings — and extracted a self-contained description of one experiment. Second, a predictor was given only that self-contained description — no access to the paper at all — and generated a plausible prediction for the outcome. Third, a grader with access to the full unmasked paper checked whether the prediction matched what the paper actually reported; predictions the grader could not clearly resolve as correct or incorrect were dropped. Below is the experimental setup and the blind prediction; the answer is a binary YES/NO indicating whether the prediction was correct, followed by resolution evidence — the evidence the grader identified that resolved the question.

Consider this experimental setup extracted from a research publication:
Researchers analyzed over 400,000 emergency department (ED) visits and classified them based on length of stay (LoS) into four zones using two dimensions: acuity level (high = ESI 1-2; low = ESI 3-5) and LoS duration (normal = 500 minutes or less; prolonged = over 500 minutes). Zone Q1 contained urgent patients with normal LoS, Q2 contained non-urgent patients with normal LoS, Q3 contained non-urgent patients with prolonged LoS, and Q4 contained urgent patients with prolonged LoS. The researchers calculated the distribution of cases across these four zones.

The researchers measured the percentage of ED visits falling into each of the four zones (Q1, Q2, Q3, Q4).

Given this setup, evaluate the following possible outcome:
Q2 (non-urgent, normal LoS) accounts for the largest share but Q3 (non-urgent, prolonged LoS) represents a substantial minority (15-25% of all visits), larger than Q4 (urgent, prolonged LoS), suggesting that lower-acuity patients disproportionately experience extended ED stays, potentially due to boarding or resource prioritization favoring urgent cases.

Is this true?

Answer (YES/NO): NO